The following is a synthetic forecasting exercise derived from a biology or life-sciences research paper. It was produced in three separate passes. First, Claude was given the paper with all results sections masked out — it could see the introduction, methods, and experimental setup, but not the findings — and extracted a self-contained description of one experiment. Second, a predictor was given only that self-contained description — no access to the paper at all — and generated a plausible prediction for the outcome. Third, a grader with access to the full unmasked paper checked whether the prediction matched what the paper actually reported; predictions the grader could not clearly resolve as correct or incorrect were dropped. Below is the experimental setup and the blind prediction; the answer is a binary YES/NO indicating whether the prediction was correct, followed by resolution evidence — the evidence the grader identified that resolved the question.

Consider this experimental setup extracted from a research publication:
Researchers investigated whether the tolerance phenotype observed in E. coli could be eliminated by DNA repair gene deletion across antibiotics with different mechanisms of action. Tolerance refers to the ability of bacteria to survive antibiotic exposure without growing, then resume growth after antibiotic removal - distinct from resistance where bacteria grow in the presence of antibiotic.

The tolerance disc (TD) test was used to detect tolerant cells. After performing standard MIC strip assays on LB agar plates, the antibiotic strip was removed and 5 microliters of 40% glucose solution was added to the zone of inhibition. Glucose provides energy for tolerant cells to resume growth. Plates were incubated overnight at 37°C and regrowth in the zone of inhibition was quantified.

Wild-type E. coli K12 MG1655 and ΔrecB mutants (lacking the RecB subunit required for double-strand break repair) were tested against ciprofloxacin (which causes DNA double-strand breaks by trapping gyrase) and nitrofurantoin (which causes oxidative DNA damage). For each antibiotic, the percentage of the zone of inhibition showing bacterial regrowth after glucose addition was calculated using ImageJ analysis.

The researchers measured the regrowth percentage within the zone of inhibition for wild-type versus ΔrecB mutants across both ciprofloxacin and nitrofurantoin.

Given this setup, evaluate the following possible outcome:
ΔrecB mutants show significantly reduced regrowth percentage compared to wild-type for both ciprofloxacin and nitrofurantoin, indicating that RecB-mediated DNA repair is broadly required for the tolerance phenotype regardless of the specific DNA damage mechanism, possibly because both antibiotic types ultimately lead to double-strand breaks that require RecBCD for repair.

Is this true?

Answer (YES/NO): NO